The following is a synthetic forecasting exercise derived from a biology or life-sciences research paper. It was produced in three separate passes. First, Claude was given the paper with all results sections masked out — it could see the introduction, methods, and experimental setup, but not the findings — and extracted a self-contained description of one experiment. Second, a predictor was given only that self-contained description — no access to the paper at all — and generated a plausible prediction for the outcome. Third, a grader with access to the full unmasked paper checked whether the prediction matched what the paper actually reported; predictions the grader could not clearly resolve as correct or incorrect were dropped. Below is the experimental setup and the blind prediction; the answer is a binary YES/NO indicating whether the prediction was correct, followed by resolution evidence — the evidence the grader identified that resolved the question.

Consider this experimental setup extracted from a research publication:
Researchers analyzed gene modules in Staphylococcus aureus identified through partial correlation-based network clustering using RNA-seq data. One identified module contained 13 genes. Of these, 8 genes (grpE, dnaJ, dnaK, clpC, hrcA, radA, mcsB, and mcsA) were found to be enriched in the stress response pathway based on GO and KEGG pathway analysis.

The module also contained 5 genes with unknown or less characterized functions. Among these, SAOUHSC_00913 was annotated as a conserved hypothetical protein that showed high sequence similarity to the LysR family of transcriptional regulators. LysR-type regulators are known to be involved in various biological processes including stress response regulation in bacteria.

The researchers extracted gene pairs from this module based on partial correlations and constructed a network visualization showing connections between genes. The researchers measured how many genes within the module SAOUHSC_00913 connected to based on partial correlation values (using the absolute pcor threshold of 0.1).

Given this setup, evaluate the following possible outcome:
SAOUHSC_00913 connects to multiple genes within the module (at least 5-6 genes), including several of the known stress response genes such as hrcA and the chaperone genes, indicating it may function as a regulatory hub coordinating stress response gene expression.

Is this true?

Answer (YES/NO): YES